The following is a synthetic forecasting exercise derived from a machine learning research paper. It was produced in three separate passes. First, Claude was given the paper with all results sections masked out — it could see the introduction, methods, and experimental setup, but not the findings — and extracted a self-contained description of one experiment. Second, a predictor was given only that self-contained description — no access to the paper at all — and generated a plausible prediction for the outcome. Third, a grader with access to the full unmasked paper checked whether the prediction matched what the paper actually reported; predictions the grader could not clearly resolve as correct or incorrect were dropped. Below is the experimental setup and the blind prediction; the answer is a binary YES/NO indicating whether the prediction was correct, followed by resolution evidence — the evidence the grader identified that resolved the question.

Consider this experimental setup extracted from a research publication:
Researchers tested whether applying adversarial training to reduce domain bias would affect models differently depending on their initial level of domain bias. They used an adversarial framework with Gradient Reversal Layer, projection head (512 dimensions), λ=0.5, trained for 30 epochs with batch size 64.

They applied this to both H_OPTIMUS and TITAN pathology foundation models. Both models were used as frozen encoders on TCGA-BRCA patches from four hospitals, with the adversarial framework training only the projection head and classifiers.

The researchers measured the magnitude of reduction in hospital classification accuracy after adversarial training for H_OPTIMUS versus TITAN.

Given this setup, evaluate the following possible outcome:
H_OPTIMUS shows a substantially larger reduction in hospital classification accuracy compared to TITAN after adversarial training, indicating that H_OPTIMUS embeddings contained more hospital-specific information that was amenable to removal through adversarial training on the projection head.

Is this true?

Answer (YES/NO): YES